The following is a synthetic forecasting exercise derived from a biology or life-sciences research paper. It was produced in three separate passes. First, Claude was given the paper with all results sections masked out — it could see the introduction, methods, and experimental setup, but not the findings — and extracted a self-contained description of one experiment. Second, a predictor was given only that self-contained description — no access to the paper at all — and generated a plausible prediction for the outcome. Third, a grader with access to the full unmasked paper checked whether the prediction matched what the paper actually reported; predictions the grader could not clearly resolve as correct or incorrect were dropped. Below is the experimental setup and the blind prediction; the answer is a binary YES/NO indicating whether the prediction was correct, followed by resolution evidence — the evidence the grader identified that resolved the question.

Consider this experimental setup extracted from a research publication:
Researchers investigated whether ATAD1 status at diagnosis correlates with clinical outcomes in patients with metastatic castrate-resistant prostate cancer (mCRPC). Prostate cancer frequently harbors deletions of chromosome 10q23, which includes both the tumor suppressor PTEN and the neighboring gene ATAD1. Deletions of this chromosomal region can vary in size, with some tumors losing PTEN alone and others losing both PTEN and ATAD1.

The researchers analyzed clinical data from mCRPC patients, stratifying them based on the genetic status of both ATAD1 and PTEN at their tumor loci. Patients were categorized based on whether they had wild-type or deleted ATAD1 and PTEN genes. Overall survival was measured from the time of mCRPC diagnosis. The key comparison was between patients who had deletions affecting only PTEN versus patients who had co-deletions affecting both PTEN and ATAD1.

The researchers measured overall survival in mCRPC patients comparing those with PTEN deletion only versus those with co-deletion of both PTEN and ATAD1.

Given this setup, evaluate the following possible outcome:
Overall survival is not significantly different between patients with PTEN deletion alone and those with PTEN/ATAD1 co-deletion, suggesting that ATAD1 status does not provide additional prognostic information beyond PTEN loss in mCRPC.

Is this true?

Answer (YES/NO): NO